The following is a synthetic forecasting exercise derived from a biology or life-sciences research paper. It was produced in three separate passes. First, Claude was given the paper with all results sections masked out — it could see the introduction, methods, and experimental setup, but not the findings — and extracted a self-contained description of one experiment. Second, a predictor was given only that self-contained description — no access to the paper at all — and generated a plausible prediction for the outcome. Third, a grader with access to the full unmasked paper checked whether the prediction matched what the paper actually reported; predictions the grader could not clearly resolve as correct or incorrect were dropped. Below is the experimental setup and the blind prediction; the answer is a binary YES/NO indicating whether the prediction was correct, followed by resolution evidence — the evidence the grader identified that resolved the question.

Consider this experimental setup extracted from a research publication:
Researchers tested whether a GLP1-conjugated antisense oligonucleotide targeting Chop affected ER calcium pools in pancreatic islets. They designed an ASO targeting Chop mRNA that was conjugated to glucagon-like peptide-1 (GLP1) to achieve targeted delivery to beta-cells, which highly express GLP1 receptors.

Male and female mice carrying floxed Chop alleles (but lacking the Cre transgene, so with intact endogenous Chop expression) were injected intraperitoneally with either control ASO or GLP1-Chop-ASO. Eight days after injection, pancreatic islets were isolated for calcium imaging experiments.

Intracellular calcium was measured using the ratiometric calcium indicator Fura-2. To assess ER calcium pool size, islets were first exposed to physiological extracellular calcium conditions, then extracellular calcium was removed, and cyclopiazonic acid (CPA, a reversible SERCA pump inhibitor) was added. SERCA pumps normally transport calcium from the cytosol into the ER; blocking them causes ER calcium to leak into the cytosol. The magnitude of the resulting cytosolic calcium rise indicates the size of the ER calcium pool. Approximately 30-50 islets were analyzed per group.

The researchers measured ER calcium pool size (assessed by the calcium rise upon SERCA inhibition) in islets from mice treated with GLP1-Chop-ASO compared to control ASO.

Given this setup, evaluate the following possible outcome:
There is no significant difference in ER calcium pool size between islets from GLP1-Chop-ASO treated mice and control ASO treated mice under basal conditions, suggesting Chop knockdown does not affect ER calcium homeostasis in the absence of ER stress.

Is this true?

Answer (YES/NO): NO